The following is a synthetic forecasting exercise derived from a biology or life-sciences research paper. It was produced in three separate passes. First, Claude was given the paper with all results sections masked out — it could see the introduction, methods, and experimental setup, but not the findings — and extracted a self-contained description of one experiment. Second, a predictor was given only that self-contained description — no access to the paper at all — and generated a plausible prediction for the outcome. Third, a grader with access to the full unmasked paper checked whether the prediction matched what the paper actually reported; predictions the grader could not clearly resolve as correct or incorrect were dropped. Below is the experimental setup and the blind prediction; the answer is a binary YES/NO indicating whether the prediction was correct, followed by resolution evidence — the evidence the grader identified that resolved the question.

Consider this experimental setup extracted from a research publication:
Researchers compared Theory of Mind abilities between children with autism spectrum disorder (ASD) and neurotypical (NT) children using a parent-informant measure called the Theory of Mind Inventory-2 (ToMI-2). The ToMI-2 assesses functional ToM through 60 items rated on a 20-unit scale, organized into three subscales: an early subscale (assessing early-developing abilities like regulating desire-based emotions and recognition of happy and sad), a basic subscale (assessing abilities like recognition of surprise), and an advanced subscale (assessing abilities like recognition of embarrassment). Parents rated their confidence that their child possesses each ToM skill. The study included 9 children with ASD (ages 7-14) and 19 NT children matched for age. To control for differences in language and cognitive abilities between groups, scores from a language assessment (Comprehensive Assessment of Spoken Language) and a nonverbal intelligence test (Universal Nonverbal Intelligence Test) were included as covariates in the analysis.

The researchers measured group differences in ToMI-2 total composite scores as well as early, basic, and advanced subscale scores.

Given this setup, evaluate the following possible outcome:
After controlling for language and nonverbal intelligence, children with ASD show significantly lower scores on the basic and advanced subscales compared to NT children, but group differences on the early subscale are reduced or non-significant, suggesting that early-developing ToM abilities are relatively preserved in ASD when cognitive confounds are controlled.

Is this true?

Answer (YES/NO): NO